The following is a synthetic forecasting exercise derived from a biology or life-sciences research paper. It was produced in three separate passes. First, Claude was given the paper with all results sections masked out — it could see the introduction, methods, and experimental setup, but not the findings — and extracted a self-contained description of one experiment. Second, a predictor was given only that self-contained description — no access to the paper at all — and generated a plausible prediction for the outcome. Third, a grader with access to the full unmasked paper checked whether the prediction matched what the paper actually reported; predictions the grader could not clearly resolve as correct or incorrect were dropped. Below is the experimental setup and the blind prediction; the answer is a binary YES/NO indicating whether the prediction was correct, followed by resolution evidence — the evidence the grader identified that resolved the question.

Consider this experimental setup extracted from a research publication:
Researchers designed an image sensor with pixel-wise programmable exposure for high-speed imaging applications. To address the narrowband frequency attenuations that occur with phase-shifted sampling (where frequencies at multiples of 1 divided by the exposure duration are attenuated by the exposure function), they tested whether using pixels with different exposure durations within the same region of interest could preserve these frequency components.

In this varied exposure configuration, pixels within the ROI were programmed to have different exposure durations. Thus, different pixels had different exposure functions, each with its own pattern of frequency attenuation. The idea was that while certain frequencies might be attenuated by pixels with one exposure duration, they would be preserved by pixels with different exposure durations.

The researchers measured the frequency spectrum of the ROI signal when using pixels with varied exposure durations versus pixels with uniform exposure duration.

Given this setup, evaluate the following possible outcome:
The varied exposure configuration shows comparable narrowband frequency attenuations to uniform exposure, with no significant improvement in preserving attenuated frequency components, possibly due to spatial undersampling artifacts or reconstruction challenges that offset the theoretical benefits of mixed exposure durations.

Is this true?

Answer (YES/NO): NO